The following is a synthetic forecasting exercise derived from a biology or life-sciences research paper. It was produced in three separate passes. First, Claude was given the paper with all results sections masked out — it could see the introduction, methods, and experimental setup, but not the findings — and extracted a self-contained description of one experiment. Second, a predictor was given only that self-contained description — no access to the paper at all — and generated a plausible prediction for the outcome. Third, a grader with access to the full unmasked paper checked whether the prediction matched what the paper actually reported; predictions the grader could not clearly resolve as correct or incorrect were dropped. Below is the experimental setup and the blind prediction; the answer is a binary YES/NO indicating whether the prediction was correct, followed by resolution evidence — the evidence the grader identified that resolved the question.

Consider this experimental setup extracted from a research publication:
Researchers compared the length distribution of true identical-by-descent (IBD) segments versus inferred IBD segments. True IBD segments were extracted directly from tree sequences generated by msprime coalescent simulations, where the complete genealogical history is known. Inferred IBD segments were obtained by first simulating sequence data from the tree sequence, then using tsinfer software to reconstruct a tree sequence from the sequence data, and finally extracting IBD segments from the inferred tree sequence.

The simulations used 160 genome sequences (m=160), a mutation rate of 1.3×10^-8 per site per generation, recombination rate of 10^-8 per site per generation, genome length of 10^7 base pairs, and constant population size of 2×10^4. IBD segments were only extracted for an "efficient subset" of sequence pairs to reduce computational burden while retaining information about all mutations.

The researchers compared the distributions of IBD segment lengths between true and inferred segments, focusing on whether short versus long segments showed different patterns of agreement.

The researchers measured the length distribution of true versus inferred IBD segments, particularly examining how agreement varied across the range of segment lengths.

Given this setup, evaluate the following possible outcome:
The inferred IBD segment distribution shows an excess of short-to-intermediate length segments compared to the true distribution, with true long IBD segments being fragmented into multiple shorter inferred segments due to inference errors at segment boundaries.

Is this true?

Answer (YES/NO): NO